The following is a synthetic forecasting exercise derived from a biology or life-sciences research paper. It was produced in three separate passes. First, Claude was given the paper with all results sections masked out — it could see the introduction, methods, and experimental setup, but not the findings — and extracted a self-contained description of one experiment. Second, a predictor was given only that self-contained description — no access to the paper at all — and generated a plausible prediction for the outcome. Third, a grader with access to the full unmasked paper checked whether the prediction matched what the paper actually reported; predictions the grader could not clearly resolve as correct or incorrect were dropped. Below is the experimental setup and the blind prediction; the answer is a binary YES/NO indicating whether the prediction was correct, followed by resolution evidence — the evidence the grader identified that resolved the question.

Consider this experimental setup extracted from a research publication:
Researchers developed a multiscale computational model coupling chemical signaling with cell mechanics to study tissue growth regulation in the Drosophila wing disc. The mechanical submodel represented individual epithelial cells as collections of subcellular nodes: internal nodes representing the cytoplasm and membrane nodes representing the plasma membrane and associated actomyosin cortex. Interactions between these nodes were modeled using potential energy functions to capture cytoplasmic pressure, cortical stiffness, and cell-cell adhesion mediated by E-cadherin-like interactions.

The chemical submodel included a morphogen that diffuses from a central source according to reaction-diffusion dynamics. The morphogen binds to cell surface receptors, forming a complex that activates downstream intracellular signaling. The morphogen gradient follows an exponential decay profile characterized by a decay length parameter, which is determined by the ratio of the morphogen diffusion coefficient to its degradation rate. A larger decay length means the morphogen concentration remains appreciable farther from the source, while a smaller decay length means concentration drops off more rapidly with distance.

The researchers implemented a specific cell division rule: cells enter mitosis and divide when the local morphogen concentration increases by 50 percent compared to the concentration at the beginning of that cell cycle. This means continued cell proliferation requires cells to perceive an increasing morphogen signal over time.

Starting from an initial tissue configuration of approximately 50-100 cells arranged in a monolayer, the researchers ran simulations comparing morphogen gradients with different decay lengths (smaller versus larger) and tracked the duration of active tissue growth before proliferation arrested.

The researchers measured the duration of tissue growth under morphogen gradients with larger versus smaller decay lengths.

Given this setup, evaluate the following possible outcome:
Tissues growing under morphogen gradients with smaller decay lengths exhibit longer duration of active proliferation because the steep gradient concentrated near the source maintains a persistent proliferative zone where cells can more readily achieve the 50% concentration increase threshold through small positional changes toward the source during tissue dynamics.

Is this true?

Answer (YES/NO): NO